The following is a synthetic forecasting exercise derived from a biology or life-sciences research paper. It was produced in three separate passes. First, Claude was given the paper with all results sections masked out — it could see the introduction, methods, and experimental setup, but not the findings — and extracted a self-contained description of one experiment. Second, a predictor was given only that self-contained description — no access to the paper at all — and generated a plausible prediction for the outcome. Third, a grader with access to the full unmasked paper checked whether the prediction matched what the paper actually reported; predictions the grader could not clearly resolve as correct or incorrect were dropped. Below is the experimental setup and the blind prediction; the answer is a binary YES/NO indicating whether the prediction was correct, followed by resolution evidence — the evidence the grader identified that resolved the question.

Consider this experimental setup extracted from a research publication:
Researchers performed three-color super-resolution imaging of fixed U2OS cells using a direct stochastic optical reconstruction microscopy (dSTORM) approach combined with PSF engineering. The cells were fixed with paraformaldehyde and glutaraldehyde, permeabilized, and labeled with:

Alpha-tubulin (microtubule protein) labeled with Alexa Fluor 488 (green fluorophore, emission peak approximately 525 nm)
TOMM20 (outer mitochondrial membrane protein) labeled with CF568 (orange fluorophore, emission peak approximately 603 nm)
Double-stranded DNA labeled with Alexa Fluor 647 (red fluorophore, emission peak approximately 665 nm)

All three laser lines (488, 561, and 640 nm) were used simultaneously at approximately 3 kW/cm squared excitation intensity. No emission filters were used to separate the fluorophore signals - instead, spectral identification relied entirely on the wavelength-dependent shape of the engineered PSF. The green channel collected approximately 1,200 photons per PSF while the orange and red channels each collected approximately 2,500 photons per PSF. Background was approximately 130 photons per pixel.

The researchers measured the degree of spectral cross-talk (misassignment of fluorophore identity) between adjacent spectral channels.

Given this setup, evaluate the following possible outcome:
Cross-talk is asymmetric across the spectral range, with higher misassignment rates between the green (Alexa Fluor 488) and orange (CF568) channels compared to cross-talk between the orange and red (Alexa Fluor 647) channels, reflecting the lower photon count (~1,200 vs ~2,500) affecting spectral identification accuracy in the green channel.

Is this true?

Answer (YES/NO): YES